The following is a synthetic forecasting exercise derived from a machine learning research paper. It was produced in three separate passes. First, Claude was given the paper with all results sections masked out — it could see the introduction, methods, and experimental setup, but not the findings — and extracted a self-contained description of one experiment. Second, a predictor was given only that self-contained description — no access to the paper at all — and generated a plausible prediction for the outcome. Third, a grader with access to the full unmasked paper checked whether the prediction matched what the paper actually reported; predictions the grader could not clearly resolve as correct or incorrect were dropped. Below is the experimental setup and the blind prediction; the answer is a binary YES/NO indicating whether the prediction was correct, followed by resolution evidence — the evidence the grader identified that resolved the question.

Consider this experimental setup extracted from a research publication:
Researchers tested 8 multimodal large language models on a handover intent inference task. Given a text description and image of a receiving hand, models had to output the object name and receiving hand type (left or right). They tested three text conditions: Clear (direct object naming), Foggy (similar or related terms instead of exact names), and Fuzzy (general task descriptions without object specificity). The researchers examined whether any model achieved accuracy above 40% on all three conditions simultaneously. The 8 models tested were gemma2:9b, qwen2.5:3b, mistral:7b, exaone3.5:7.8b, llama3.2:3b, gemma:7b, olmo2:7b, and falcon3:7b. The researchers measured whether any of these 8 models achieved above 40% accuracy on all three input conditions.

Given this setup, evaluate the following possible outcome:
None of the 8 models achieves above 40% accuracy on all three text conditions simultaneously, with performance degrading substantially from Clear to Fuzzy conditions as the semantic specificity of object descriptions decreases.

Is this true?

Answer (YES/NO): NO